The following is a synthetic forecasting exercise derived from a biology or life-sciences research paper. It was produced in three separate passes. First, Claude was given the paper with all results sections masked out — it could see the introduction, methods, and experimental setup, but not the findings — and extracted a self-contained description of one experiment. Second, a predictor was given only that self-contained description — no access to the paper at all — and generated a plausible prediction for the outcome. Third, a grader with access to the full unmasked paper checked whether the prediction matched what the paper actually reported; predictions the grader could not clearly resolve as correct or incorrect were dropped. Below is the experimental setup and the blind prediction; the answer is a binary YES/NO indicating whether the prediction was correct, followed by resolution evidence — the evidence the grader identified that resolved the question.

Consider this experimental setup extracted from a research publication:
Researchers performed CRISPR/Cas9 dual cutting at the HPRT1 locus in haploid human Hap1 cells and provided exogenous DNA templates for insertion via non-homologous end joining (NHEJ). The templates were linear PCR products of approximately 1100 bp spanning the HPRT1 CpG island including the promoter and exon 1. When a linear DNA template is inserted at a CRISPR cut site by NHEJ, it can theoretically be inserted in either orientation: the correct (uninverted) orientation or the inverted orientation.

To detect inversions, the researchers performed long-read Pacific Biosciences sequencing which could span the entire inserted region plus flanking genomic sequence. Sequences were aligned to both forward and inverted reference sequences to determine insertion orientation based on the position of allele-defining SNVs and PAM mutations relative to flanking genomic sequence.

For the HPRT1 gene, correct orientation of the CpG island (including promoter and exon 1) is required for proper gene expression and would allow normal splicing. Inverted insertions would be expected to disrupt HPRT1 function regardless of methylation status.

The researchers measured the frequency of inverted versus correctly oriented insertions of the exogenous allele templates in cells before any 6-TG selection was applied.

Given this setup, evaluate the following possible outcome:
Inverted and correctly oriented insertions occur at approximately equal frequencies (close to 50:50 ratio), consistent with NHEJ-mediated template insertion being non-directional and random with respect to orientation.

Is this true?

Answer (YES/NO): NO